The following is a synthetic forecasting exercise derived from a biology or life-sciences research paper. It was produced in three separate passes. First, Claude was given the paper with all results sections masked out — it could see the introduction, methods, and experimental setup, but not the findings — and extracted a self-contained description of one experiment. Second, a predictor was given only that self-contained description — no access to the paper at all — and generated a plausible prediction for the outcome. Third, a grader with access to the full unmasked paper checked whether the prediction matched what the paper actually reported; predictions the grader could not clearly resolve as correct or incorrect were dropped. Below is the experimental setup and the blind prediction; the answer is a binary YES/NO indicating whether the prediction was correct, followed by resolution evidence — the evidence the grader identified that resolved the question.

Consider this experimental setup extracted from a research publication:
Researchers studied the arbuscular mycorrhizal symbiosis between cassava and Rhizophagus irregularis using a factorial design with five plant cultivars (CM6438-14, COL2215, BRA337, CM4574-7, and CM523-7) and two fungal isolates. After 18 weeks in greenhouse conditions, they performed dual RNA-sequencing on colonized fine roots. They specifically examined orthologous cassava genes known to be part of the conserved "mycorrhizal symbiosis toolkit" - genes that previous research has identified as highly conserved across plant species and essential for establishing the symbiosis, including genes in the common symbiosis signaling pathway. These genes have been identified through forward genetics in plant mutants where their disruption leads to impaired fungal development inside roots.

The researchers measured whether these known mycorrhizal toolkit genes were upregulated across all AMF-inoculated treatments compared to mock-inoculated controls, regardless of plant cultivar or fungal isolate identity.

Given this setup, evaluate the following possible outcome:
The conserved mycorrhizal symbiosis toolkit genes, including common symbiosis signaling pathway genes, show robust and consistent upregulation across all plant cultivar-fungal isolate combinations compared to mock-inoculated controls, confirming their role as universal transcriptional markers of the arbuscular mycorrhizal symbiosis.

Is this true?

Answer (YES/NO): YES